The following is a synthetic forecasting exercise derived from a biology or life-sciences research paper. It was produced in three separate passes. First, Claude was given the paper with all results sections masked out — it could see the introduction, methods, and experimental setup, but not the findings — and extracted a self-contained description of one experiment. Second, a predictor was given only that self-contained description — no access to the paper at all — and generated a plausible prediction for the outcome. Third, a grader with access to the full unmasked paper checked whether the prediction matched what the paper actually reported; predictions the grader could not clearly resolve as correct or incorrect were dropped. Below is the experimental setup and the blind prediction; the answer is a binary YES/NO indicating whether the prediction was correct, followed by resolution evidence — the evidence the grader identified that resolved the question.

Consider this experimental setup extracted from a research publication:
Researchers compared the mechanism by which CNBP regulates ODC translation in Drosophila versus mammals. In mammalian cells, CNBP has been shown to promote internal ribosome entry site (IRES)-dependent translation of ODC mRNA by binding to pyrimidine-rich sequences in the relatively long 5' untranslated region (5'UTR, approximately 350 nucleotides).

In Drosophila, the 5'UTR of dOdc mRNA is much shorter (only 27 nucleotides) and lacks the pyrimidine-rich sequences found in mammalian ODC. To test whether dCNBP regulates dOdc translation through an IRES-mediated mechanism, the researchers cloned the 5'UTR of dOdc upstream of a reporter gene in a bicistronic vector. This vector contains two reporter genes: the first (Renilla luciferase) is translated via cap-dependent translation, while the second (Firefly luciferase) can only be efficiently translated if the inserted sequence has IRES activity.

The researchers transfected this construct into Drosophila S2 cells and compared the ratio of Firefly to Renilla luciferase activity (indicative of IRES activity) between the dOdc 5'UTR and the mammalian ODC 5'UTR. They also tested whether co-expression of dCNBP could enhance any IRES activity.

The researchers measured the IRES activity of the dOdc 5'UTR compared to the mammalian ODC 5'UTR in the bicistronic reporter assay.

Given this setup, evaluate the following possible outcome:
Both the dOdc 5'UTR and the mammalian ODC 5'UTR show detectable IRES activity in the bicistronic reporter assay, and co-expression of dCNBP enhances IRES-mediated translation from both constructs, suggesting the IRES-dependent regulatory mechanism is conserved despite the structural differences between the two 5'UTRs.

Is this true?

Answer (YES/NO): NO